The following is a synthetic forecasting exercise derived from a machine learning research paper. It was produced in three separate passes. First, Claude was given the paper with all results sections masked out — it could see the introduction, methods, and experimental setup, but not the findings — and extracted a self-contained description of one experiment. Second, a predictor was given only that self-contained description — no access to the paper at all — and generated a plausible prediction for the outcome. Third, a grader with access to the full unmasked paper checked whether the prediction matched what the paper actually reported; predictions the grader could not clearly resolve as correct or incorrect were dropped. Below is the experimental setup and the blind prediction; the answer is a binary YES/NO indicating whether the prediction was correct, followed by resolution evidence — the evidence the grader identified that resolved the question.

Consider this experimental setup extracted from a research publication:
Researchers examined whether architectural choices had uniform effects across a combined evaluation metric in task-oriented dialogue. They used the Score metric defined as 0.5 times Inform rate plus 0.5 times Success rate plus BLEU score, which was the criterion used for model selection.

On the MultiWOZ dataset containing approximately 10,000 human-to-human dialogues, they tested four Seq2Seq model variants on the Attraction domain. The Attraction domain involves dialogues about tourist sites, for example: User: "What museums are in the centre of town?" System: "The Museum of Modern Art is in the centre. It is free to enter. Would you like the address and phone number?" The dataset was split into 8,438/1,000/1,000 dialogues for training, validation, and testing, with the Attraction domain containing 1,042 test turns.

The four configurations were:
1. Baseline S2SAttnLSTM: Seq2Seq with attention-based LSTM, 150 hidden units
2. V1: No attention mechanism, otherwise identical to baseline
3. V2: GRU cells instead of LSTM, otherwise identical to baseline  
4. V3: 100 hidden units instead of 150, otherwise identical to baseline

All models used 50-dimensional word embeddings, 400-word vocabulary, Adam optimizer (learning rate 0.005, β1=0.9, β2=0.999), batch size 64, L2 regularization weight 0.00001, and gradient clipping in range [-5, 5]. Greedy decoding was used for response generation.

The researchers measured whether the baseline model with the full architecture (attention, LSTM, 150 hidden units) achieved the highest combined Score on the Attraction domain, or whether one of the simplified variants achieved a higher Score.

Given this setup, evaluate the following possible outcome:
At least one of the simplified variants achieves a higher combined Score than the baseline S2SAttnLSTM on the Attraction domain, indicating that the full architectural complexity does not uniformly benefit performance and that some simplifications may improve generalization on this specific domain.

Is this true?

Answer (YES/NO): YES